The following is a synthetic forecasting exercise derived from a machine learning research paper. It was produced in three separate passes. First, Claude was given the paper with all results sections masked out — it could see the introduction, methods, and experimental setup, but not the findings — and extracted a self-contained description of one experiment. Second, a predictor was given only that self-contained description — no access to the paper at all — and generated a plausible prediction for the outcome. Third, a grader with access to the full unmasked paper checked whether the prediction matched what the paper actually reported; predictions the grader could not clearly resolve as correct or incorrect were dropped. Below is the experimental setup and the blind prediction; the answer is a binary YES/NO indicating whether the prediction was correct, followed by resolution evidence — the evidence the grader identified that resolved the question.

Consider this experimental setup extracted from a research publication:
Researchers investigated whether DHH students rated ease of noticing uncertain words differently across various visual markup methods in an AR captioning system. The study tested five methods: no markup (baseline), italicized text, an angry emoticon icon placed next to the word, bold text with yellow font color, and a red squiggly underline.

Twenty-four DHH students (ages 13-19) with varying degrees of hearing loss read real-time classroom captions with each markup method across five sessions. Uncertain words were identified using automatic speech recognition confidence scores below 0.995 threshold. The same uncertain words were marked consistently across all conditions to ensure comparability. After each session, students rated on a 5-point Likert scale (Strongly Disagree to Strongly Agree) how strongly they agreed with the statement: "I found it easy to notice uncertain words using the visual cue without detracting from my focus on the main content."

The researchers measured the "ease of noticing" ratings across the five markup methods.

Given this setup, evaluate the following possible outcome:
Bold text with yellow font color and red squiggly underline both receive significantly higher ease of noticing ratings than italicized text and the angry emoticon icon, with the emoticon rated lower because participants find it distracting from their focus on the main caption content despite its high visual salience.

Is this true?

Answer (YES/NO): NO